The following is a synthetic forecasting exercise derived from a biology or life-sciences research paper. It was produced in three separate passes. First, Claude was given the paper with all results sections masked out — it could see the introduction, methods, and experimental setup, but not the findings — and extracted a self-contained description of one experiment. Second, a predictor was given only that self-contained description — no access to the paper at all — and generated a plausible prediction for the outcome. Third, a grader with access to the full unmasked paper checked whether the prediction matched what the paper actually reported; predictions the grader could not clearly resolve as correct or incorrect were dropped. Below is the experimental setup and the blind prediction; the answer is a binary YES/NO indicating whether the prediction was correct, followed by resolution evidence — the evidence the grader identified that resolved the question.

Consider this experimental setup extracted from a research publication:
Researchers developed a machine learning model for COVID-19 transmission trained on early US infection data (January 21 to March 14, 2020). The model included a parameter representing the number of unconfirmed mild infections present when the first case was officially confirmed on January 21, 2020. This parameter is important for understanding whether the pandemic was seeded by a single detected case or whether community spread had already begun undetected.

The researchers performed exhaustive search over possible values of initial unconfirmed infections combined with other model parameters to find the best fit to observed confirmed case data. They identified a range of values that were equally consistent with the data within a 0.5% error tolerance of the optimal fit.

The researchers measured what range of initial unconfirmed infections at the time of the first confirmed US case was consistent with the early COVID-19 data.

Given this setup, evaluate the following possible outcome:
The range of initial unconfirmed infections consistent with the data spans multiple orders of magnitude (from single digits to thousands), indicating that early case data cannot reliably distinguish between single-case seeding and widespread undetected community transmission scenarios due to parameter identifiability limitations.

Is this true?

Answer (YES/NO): NO